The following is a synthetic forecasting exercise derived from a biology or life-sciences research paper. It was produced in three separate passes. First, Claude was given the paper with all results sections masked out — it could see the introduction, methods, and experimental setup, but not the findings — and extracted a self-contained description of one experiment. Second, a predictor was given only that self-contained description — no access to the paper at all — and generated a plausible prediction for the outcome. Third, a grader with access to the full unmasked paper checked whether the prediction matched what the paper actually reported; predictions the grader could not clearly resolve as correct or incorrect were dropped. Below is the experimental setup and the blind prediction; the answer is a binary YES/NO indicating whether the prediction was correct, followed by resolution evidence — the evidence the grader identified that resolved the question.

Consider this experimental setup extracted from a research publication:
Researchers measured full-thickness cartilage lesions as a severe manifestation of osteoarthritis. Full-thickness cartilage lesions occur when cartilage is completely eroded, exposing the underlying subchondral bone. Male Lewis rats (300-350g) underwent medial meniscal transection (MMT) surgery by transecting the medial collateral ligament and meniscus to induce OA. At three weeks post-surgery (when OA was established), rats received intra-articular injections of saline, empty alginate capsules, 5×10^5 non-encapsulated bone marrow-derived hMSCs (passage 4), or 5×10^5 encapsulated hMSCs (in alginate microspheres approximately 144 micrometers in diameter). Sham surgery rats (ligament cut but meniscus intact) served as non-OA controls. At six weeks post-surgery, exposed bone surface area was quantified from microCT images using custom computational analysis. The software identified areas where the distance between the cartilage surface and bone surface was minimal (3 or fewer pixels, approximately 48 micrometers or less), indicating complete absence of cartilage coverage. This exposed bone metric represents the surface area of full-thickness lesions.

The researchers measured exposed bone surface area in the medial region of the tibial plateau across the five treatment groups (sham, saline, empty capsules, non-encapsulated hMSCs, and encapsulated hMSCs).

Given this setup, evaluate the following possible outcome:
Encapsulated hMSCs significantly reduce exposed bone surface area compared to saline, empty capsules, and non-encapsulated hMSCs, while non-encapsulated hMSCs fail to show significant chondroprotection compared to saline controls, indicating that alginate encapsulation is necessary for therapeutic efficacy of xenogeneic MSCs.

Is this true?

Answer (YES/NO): NO